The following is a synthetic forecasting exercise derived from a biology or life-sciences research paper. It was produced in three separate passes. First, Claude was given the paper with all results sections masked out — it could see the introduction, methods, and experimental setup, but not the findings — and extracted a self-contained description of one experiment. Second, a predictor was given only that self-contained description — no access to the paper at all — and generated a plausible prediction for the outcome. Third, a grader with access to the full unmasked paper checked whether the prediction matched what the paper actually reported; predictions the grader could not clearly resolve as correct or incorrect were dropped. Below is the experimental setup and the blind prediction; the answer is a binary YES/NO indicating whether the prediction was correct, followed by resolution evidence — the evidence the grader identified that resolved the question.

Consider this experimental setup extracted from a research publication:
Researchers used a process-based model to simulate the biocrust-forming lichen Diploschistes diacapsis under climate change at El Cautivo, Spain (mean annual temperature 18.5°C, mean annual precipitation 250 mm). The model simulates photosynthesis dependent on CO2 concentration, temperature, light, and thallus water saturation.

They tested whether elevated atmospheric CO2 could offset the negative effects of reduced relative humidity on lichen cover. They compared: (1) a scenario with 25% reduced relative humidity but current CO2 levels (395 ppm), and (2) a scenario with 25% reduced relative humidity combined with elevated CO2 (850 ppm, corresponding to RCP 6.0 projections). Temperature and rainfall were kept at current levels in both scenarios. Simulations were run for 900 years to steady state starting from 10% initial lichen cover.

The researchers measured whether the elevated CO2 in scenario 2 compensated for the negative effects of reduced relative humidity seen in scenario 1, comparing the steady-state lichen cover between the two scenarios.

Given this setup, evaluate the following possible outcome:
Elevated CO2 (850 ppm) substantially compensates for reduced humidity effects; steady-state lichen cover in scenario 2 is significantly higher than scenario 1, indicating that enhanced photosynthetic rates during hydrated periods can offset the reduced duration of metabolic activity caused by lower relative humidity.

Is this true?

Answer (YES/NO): NO